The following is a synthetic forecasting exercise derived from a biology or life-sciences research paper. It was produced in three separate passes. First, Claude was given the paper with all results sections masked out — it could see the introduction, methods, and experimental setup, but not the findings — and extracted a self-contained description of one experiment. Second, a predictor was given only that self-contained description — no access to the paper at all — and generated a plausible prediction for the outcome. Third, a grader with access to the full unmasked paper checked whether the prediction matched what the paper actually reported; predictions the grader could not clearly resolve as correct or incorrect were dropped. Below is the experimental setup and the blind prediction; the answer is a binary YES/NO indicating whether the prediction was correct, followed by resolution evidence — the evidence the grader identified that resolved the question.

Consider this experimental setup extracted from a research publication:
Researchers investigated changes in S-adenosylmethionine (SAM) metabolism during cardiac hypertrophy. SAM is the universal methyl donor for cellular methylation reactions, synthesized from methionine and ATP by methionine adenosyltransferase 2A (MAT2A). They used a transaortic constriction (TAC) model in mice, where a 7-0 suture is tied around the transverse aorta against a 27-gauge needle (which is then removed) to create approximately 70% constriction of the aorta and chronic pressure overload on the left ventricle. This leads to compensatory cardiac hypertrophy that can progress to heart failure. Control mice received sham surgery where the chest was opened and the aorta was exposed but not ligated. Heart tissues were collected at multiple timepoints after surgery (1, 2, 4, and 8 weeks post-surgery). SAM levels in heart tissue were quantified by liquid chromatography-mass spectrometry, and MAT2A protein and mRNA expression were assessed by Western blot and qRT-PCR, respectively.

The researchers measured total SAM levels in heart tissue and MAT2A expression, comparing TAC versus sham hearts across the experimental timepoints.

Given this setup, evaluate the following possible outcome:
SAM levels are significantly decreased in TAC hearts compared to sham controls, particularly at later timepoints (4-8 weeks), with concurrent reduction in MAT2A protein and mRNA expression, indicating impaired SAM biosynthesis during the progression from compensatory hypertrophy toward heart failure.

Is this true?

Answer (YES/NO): NO